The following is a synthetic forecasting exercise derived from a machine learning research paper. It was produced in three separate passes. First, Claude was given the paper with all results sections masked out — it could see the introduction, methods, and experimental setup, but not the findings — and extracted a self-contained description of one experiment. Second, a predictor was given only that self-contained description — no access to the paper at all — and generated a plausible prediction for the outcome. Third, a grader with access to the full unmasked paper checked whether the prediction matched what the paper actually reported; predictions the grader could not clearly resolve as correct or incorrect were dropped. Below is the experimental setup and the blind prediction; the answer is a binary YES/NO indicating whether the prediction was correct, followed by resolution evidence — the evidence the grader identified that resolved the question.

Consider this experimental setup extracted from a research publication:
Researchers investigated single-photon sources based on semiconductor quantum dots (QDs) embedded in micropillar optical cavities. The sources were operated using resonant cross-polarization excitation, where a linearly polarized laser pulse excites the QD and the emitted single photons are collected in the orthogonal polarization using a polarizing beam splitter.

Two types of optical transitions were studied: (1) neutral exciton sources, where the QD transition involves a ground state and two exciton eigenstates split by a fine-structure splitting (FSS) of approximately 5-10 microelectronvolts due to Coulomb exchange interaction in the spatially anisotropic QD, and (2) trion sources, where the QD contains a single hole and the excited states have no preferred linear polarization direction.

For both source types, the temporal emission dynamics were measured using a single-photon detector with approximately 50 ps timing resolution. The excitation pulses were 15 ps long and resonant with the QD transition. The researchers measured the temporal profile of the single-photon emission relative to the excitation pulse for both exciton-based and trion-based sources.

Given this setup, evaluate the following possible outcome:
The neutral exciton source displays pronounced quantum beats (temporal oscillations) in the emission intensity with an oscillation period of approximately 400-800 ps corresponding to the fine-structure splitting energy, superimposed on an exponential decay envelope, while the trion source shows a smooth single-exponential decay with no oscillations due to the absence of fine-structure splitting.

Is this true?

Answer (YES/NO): YES